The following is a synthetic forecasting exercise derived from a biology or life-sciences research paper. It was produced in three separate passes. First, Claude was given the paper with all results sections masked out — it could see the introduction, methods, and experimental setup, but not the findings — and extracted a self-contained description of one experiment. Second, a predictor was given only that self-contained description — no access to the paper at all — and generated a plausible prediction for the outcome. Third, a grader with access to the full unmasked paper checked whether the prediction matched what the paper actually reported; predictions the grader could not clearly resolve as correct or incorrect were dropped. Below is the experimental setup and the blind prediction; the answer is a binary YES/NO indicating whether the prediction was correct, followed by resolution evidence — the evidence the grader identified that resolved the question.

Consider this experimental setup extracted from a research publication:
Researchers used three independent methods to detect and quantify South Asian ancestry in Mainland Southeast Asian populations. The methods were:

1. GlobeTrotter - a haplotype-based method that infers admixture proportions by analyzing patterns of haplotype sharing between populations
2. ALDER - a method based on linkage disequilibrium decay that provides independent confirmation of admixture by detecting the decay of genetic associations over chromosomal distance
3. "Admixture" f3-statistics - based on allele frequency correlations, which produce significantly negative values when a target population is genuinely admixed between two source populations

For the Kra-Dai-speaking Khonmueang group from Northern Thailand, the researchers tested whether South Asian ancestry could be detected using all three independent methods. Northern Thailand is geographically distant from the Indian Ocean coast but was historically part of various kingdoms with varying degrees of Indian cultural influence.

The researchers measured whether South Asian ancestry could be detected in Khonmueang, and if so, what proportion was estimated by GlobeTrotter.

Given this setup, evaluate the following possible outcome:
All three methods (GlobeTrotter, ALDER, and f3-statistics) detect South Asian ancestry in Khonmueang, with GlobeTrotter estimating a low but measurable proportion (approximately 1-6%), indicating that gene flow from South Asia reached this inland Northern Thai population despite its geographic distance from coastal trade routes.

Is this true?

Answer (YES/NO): NO